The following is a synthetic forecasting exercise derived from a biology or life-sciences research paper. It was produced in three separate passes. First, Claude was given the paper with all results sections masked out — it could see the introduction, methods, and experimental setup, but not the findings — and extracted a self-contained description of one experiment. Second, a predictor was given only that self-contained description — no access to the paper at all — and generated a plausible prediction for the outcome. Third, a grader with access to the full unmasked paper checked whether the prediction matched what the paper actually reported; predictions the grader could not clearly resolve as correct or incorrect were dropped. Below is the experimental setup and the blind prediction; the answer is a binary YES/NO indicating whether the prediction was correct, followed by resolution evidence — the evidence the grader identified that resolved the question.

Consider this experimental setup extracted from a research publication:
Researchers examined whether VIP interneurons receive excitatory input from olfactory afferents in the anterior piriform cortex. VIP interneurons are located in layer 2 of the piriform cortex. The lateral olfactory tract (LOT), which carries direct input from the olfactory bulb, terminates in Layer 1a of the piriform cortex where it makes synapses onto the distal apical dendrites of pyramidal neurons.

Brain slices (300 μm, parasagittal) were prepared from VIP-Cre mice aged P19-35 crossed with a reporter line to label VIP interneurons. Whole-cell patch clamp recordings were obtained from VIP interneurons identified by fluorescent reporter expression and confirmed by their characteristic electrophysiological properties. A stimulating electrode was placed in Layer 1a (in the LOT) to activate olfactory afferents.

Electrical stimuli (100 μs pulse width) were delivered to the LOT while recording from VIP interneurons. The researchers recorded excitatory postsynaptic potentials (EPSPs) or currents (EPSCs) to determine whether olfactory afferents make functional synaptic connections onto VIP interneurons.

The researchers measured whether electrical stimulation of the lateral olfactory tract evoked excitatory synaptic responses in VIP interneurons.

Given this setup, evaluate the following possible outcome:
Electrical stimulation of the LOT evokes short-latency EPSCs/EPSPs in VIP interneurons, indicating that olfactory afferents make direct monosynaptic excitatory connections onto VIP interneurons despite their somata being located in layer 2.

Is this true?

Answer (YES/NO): NO